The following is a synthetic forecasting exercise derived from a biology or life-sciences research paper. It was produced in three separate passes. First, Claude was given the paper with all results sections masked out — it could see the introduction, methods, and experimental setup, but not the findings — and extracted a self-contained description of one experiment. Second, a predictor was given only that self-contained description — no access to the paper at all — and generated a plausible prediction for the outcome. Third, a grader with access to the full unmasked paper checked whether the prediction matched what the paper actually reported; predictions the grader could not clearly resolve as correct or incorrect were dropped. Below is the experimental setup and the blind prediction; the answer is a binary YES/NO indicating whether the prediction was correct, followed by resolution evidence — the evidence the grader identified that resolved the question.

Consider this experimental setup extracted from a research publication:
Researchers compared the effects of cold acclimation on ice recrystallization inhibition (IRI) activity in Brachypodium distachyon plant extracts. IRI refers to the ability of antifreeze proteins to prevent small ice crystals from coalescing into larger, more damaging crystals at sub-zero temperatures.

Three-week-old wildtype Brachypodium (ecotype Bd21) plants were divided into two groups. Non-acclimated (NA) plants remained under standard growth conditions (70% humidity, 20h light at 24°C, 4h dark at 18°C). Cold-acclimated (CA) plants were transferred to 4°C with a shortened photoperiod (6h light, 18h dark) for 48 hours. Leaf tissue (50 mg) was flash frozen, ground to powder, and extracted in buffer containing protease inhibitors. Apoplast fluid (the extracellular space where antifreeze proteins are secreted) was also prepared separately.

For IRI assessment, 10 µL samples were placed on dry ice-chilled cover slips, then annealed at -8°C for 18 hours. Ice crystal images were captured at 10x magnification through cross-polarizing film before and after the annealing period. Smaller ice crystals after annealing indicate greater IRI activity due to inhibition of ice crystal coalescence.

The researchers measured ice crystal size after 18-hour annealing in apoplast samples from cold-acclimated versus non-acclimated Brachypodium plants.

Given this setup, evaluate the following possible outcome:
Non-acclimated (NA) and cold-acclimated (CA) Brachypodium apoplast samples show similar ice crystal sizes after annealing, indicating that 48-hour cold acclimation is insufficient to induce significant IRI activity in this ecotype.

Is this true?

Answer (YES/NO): NO